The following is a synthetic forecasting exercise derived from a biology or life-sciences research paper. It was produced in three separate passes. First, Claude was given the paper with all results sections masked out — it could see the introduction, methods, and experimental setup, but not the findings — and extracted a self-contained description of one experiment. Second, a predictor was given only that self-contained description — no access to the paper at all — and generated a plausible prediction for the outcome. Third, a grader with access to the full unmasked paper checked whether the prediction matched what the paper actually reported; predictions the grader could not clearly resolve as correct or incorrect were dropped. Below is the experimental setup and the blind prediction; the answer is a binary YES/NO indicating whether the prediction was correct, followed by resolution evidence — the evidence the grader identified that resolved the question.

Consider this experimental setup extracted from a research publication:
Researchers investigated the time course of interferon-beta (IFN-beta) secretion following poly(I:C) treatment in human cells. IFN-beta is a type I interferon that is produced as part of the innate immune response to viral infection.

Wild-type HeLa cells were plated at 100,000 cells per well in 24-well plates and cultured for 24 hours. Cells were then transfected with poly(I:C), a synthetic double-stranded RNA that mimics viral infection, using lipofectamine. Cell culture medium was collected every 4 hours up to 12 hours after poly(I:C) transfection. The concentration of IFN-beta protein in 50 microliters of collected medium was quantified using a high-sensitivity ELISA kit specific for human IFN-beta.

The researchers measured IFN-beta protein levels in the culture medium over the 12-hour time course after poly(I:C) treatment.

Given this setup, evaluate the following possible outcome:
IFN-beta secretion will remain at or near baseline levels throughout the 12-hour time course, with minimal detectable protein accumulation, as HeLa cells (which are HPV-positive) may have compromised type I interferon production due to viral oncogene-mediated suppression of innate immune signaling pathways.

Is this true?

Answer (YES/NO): NO